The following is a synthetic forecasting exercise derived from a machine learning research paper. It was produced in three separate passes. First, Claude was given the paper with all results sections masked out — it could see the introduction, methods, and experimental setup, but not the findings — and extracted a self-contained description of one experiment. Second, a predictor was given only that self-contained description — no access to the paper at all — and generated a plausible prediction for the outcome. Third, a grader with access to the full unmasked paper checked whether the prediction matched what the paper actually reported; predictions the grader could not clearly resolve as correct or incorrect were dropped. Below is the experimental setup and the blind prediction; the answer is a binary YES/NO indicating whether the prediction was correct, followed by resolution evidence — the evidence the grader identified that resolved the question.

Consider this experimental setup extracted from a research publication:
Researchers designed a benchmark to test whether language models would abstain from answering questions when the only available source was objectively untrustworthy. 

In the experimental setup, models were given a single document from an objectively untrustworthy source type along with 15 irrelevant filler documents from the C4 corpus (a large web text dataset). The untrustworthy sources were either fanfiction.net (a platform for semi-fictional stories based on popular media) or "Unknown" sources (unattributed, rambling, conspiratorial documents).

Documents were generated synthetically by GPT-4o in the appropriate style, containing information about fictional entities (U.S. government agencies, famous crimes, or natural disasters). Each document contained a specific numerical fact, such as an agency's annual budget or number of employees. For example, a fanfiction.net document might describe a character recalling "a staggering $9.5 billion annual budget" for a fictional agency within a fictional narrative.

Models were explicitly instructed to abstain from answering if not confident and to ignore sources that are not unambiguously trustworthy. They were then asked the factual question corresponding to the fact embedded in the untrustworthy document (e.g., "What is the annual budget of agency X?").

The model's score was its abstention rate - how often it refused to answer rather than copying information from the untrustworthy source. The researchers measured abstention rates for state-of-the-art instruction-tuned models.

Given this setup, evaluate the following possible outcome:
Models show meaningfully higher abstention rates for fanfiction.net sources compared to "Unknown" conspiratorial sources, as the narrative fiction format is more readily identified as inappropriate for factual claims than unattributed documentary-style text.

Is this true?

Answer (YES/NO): NO